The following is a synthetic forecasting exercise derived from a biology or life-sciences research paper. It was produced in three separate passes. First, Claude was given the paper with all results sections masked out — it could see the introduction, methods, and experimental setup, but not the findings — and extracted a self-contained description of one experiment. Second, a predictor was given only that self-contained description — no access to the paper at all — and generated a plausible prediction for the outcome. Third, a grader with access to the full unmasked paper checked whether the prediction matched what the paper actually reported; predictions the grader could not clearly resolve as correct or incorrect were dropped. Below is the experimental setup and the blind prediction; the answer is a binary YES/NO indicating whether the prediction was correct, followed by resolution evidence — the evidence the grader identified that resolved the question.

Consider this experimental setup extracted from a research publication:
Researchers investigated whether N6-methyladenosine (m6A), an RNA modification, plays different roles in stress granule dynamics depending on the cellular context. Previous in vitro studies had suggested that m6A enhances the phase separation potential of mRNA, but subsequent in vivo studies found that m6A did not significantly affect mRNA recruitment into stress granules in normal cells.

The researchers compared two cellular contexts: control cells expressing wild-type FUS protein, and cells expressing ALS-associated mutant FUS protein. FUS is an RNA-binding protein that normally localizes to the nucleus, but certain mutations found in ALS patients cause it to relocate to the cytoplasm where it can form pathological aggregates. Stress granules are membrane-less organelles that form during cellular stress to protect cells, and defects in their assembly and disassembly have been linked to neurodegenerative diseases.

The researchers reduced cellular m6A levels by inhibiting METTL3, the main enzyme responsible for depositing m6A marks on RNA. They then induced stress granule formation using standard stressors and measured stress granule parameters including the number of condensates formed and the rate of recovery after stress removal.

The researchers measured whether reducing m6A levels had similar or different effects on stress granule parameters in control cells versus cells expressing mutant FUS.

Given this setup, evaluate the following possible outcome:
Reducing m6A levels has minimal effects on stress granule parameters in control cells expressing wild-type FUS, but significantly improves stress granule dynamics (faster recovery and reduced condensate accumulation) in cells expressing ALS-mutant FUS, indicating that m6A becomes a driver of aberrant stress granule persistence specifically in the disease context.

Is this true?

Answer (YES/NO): YES